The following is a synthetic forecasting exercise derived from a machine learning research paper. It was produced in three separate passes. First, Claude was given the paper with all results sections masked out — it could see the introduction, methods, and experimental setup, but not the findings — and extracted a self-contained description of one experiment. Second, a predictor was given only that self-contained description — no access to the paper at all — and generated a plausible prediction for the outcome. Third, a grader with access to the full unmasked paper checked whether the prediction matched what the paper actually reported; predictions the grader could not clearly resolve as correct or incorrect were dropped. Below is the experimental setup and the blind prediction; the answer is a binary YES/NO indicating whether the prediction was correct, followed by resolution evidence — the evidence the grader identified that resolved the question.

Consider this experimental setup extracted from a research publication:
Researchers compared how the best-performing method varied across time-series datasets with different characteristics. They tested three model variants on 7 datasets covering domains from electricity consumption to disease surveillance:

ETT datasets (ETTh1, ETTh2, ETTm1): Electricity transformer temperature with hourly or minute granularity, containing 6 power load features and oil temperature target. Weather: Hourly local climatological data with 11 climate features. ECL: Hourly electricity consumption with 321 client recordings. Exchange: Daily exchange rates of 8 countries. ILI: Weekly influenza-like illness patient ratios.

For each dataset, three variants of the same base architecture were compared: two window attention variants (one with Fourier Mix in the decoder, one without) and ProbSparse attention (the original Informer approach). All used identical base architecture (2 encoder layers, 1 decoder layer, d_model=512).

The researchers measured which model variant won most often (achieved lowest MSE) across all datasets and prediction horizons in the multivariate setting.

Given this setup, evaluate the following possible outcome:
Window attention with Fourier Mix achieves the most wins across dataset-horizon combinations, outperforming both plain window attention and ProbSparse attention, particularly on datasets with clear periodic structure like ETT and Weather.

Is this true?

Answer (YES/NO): NO